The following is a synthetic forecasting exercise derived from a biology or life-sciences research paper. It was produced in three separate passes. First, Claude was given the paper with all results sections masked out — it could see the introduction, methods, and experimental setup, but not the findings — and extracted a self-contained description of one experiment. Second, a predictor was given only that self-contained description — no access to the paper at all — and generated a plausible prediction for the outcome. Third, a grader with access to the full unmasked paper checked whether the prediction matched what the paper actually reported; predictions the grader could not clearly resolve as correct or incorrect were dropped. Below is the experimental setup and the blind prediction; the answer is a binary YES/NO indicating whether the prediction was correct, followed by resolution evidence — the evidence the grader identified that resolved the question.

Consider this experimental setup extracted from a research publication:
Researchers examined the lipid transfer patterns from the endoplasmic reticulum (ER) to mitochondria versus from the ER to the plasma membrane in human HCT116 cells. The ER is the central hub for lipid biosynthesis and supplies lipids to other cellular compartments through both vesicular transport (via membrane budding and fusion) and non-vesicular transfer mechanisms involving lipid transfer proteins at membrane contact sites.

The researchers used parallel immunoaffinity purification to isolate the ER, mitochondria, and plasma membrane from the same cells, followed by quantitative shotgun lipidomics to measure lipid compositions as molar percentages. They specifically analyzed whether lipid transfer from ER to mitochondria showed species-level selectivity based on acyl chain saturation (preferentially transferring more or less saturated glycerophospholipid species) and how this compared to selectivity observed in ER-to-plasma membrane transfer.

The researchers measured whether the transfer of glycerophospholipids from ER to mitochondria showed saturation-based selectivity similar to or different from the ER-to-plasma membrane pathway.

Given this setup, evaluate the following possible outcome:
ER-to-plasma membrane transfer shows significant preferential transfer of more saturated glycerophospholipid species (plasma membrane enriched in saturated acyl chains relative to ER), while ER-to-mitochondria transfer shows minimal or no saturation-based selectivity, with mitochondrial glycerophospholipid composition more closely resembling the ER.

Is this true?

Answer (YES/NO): YES